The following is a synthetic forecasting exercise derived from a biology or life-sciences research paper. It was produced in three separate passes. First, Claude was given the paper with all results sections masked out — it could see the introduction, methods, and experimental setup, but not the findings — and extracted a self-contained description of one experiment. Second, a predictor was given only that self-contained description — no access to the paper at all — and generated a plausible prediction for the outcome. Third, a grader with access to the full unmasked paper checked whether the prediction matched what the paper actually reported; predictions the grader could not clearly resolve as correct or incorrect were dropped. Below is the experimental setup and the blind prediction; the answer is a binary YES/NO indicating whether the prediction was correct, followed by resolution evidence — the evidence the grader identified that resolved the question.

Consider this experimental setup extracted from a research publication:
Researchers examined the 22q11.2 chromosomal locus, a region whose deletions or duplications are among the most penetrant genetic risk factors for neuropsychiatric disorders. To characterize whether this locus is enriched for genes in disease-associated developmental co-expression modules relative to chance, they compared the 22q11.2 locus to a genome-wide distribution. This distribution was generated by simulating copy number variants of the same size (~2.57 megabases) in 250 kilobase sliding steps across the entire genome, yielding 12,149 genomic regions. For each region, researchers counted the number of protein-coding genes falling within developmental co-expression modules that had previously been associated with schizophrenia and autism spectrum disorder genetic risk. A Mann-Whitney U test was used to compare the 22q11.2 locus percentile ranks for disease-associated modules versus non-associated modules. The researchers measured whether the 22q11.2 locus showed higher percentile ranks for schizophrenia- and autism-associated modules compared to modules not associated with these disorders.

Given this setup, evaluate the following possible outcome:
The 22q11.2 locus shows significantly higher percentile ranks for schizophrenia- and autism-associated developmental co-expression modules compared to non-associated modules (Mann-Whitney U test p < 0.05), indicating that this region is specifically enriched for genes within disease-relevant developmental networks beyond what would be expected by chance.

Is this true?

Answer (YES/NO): NO